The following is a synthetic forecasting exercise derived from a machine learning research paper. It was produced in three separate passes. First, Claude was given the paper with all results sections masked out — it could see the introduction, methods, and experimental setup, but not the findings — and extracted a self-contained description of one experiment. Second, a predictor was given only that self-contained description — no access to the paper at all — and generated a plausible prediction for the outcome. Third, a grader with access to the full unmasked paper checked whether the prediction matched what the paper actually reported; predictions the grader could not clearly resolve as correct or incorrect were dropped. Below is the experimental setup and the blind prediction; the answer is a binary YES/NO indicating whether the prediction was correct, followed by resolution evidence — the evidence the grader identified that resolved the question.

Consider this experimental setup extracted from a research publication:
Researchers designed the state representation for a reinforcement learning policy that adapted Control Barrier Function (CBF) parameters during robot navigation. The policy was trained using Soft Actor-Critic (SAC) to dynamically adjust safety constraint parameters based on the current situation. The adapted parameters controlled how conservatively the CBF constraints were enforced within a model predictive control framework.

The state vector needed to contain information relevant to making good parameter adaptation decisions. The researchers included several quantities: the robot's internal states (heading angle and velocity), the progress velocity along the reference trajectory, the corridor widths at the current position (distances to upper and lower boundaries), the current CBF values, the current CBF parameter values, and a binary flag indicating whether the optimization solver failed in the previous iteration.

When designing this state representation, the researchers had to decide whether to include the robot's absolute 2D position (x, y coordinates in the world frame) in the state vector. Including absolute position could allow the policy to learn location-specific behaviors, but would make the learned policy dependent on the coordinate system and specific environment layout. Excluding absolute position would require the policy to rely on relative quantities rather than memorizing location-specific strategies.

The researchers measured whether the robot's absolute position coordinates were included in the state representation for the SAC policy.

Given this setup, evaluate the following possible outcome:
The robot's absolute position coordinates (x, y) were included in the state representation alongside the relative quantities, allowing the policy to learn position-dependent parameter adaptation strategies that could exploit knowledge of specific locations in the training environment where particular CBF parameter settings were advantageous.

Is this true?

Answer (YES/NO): NO